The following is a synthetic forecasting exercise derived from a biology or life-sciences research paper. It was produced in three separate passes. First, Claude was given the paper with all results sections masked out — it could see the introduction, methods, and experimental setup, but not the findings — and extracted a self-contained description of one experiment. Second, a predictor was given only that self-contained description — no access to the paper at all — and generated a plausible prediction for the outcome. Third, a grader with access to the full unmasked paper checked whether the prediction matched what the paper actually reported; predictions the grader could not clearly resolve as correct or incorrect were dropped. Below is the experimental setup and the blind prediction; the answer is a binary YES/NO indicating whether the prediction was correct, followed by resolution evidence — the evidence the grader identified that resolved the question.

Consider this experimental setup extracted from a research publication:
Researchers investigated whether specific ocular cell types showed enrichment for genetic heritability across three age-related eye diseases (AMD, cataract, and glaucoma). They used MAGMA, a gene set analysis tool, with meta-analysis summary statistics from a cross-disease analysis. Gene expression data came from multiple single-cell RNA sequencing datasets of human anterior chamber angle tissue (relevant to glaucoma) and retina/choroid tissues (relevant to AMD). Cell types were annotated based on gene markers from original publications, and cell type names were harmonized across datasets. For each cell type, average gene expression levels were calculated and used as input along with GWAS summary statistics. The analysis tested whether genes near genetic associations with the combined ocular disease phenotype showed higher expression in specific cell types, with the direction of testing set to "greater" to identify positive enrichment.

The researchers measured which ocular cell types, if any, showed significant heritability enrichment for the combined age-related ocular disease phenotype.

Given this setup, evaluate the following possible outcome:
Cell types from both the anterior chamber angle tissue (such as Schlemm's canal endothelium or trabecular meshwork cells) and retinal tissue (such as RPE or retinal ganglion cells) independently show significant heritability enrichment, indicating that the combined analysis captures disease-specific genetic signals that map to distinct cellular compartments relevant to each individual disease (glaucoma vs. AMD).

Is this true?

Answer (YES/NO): NO